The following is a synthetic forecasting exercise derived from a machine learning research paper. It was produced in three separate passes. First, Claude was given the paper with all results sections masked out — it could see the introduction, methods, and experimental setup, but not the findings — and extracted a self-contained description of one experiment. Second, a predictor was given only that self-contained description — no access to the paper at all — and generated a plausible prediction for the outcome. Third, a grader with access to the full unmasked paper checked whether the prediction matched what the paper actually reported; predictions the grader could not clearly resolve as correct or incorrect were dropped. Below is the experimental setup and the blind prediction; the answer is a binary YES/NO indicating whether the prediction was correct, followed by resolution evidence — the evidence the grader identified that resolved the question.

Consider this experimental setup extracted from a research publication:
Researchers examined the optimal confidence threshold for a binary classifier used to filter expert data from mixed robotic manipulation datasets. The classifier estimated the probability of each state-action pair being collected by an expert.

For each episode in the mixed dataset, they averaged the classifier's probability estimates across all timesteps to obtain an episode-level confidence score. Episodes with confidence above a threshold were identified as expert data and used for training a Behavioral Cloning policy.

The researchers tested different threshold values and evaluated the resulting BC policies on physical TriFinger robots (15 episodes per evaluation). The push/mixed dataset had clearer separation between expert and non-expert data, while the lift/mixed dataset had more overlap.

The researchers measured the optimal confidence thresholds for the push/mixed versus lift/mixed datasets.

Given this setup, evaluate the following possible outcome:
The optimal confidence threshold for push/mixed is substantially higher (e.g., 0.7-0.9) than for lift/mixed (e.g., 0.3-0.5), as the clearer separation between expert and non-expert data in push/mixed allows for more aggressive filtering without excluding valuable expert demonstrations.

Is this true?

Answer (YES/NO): NO